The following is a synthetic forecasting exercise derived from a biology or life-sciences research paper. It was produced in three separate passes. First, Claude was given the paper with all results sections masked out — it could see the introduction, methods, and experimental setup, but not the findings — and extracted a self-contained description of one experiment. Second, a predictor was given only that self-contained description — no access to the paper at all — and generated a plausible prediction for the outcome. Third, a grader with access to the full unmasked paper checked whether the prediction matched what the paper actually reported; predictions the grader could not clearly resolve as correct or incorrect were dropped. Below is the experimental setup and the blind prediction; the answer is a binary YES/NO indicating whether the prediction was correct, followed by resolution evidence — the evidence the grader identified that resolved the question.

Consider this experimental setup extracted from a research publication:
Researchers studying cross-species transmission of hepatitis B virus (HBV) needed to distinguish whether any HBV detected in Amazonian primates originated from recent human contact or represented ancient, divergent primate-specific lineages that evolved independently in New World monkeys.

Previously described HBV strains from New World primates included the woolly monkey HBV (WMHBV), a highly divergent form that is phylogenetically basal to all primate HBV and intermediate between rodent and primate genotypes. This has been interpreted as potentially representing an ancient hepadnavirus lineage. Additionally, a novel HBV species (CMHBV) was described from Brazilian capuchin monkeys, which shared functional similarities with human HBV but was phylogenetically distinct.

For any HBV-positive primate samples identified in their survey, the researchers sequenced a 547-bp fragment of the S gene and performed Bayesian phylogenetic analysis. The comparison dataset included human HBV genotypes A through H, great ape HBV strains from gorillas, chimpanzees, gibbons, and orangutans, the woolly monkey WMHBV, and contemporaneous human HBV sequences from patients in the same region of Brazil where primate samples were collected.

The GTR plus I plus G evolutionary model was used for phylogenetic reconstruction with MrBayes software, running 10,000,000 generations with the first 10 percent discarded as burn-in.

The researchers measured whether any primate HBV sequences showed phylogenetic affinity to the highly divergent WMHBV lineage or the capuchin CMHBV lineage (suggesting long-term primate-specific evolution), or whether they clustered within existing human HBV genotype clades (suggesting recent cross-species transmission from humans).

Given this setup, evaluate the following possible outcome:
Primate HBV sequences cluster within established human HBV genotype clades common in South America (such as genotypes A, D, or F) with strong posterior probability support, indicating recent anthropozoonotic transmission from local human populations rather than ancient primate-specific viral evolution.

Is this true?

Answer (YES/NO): YES